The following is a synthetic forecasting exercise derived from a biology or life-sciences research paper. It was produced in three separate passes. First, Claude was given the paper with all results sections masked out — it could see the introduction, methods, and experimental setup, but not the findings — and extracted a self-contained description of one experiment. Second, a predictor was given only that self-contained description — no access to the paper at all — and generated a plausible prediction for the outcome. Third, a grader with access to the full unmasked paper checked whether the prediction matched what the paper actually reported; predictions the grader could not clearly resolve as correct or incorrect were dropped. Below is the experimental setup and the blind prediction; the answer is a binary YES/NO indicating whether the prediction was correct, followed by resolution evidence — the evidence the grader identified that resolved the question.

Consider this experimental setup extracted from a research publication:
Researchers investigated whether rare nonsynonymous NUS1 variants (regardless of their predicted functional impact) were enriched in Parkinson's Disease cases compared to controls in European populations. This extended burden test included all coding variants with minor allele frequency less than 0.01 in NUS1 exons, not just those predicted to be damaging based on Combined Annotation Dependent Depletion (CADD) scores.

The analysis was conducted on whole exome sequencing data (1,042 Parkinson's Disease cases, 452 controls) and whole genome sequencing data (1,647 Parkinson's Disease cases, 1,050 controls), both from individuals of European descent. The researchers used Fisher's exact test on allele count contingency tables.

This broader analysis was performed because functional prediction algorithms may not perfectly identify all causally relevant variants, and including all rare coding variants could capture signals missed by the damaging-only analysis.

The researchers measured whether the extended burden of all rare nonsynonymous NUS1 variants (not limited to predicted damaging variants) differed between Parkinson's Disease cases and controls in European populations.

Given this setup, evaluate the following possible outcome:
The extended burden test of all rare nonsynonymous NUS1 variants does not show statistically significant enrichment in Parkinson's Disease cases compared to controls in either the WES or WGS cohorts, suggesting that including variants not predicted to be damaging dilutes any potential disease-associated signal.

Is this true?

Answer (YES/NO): YES